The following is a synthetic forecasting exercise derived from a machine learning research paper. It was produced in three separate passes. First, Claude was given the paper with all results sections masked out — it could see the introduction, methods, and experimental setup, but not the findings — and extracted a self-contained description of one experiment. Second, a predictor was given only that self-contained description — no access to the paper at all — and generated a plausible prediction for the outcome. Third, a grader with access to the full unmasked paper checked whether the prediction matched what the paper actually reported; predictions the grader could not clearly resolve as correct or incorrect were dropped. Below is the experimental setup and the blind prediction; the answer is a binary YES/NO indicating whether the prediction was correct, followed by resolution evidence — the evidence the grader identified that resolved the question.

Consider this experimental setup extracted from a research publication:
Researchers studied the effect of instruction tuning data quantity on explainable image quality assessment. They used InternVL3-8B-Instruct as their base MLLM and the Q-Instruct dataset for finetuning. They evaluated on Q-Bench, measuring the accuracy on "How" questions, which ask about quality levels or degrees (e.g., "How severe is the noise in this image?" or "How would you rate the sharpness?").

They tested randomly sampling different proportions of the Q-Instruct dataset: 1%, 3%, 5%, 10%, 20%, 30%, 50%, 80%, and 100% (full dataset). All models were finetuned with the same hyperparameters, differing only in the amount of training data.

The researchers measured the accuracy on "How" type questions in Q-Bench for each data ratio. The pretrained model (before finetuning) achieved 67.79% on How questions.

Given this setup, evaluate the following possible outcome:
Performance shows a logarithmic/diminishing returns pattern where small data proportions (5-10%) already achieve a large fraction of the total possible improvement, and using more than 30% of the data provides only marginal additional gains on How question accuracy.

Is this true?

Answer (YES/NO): NO